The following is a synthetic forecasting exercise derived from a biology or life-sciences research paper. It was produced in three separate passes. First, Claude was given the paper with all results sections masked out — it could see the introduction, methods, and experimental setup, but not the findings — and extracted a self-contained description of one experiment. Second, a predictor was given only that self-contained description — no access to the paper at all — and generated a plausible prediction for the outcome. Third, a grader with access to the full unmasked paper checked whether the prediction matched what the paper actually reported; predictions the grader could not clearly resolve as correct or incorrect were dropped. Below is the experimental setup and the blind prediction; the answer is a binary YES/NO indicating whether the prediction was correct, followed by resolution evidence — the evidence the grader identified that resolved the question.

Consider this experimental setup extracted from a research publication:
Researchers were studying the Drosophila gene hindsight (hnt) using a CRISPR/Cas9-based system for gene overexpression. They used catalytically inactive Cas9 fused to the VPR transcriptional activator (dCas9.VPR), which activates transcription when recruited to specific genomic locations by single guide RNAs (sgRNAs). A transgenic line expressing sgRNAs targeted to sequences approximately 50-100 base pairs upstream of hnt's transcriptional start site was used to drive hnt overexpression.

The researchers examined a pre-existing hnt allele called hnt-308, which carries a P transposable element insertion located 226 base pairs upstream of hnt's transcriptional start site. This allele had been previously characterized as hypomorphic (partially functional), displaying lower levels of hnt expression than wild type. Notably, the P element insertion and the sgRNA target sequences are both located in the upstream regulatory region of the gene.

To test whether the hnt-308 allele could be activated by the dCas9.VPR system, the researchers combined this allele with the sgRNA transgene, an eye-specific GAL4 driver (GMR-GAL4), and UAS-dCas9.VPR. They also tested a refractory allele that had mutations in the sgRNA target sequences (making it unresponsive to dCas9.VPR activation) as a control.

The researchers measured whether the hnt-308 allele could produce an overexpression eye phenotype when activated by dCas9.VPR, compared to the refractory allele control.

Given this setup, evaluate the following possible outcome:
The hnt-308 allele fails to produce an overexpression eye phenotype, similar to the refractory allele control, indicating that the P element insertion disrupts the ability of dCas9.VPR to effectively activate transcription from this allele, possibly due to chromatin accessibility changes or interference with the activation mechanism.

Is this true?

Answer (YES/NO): NO